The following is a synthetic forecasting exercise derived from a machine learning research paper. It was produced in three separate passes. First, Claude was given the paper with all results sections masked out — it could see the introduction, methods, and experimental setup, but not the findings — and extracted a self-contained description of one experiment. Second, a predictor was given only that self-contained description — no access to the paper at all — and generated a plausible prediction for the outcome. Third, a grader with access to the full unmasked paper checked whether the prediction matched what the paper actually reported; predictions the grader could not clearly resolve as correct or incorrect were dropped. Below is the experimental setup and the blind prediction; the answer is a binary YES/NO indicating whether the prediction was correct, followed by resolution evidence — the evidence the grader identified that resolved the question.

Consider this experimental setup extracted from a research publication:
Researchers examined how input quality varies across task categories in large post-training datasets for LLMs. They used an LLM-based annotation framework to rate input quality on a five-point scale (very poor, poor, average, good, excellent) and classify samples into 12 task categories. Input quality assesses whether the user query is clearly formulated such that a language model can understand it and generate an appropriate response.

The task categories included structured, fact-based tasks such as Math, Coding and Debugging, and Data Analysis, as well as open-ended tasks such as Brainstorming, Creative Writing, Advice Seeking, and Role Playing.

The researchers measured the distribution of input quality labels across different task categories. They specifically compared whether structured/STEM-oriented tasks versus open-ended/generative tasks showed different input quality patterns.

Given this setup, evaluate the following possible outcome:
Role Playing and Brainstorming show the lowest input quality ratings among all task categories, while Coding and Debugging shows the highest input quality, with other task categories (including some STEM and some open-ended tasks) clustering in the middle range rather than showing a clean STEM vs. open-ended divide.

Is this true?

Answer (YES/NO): NO